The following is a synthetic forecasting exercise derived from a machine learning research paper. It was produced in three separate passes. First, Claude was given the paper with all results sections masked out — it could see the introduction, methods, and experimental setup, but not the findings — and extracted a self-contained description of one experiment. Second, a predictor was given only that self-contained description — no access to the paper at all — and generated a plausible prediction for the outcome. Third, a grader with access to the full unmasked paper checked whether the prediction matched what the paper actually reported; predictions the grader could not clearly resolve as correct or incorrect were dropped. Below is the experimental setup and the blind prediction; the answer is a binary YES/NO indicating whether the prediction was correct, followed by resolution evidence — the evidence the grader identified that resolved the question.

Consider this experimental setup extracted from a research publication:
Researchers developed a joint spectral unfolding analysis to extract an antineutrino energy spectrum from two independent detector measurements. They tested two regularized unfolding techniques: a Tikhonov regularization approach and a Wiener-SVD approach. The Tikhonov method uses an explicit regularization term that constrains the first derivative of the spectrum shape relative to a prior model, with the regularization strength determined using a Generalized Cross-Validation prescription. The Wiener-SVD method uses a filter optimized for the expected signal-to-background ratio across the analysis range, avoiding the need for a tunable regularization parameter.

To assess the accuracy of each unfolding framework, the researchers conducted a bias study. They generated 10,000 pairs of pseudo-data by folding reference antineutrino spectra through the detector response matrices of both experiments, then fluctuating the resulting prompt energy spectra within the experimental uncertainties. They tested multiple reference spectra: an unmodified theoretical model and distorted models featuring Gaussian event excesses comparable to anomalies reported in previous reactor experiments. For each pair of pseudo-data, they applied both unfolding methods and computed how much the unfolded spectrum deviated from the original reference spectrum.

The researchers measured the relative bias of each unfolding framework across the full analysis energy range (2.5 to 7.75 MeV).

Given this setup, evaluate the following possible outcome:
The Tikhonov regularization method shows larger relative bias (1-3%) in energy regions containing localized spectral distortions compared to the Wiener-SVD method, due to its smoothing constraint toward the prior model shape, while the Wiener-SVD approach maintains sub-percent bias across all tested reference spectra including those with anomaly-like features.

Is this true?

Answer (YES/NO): NO